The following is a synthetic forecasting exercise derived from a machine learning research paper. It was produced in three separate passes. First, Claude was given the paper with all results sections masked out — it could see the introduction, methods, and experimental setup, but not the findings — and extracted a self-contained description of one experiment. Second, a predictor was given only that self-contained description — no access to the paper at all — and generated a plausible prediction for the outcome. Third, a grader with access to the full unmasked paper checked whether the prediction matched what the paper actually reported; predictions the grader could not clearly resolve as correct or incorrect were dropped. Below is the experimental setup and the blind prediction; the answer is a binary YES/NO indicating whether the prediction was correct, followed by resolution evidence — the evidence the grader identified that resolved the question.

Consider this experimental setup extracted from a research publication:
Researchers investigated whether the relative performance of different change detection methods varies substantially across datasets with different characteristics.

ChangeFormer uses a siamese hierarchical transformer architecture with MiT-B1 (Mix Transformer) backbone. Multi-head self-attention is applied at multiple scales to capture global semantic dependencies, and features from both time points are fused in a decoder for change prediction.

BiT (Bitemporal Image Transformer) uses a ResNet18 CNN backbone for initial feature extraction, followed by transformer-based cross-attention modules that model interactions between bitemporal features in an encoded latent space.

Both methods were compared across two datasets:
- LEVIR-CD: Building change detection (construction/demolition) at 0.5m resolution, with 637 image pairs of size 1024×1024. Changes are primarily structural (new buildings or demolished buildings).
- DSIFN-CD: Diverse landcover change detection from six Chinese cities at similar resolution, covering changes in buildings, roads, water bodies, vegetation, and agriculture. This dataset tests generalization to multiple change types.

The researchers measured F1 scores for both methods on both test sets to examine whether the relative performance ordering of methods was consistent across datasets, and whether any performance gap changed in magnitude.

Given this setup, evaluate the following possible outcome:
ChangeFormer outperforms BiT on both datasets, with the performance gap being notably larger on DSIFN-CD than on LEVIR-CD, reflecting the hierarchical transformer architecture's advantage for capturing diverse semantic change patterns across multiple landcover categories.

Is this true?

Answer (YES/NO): YES